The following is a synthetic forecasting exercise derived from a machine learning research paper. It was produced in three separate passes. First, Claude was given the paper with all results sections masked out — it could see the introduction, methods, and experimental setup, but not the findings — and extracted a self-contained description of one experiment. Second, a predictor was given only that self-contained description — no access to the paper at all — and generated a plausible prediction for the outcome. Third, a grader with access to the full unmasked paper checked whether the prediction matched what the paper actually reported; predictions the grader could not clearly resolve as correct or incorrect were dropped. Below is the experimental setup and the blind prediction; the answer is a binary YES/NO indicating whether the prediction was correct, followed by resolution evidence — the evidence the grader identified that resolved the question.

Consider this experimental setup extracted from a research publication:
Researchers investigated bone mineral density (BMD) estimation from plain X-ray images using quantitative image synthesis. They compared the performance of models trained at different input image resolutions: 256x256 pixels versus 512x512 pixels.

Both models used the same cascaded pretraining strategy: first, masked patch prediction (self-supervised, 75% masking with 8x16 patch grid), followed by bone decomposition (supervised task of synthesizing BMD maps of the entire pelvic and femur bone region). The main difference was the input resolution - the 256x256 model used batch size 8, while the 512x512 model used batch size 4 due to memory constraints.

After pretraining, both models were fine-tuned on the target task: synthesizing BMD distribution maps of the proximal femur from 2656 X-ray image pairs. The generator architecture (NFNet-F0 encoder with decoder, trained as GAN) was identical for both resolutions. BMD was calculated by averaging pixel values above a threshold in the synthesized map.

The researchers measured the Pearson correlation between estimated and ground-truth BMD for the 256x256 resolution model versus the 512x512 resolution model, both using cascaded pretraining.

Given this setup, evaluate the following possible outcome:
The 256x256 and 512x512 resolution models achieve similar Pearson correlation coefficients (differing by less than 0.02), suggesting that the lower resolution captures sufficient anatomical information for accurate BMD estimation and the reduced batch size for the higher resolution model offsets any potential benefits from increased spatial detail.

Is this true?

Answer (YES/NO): NO